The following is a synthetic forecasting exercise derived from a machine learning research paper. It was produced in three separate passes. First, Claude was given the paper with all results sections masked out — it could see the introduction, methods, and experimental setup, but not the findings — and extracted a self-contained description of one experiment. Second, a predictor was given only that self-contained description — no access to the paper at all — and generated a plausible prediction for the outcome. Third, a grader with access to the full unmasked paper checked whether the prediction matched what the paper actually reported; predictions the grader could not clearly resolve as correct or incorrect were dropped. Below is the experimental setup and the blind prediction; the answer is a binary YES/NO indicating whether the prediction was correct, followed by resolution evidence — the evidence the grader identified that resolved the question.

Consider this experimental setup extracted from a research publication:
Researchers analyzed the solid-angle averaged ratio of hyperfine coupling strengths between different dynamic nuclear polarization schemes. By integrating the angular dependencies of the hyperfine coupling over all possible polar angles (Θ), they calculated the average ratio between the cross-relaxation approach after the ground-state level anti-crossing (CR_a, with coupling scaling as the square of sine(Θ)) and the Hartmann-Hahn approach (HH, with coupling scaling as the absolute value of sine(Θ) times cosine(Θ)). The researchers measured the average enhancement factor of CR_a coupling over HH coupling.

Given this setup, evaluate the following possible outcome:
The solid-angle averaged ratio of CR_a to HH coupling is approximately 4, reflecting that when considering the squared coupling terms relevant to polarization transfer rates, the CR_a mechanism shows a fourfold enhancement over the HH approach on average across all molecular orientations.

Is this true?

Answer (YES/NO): NO